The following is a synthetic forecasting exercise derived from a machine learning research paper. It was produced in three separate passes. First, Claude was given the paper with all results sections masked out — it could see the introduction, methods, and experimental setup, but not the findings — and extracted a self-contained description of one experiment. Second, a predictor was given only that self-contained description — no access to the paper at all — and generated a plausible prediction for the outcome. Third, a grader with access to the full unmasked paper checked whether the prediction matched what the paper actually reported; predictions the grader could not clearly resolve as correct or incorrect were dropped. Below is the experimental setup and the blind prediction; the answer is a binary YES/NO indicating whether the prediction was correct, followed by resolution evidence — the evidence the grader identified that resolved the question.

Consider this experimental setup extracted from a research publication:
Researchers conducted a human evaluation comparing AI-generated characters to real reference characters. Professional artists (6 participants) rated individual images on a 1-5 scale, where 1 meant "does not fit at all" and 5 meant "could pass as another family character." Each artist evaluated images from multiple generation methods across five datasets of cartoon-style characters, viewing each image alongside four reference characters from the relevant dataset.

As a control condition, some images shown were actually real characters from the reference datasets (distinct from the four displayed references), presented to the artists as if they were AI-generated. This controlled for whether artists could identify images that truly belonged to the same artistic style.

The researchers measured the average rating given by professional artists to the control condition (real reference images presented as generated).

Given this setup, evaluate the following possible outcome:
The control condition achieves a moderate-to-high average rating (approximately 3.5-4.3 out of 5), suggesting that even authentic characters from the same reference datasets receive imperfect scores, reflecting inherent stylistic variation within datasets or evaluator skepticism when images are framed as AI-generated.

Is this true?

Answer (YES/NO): NO